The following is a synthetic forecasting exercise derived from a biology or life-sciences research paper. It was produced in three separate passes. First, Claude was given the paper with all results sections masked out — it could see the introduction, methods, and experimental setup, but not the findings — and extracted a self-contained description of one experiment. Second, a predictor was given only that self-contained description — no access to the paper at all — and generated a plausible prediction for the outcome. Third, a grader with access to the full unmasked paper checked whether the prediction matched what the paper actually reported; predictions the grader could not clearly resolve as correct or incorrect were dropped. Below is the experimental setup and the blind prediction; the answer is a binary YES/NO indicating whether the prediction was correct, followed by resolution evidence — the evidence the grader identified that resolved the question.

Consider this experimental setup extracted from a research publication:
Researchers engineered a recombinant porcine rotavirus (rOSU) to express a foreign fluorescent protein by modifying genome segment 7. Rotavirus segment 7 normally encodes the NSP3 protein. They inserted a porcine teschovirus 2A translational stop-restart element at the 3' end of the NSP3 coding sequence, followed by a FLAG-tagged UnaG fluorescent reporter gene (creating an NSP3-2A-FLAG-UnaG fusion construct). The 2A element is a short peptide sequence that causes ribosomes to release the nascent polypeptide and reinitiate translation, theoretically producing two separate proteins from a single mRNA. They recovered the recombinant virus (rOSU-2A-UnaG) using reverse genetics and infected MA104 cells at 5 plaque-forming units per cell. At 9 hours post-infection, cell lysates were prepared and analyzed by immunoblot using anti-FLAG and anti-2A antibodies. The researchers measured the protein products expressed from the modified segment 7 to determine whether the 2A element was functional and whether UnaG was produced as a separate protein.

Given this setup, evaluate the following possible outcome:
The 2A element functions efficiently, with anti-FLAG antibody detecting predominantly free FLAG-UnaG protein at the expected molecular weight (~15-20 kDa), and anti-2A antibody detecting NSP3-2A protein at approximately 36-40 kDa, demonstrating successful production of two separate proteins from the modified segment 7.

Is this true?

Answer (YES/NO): YES